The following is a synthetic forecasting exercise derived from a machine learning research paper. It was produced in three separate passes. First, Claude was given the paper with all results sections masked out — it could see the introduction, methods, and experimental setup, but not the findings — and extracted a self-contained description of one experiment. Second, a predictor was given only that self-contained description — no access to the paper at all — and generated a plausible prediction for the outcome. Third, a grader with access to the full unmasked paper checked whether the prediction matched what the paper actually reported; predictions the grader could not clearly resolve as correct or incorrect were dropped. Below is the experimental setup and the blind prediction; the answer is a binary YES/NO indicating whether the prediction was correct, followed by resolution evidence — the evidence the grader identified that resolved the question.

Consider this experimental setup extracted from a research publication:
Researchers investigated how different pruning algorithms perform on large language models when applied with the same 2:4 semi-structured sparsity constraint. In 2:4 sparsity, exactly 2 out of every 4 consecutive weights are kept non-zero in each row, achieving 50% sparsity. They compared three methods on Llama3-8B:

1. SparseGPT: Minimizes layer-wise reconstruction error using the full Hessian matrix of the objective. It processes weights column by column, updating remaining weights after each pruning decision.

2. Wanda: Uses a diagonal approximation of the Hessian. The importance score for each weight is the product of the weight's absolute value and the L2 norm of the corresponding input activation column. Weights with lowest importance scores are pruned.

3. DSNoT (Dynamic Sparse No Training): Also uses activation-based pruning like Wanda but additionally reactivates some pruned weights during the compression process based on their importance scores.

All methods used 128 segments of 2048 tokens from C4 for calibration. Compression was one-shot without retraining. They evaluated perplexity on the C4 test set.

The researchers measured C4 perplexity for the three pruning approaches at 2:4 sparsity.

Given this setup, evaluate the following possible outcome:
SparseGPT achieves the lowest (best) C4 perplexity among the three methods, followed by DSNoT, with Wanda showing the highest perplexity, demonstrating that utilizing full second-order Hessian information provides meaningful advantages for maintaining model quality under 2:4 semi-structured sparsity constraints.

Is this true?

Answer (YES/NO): YES